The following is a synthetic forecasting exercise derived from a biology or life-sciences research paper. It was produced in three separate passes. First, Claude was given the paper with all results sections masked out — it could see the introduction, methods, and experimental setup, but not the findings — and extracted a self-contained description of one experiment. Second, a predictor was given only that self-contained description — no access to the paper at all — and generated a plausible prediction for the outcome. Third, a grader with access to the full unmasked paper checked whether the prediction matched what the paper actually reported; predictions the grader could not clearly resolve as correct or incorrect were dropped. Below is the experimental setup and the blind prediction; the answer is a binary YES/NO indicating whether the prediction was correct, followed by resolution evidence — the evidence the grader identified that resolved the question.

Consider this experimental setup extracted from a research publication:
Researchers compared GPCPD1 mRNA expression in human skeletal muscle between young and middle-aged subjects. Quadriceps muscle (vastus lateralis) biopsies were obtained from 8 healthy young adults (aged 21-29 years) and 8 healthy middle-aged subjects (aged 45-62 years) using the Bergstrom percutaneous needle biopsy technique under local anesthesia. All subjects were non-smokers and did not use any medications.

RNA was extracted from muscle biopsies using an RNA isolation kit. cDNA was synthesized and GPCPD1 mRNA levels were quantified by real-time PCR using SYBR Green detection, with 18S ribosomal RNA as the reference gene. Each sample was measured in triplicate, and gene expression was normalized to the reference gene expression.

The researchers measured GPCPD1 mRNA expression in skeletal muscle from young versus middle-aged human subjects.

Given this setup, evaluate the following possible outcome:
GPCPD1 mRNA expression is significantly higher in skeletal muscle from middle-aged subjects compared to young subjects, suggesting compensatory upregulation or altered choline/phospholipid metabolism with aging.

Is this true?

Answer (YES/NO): NO